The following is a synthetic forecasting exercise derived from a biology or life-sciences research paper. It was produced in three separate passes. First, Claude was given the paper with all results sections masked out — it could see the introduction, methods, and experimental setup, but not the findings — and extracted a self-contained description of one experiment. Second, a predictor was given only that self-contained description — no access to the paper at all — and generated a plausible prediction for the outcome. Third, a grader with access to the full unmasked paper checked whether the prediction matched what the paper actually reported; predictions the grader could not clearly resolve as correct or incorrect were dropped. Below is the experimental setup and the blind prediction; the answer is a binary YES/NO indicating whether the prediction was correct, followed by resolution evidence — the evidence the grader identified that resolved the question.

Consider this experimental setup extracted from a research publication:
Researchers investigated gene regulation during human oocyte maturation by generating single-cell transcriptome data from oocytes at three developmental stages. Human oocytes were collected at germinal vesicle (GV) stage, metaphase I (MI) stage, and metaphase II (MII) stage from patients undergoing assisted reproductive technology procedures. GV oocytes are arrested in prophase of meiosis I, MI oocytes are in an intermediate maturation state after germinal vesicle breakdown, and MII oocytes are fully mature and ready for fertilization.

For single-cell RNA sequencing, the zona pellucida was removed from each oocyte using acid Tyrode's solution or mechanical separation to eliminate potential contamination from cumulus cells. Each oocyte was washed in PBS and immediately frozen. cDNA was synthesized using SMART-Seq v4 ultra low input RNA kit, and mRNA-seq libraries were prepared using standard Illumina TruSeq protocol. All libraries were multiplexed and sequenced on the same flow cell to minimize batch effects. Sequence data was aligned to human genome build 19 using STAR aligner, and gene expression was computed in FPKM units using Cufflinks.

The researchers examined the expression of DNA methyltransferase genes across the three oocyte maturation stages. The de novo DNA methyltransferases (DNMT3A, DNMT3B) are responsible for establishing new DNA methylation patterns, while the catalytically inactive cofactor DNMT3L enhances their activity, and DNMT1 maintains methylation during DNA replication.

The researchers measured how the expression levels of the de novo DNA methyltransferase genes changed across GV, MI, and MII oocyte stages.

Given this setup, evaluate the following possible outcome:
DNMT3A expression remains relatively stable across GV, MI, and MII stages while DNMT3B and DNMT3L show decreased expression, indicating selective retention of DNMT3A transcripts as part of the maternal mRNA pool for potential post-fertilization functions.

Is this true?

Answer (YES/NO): NO